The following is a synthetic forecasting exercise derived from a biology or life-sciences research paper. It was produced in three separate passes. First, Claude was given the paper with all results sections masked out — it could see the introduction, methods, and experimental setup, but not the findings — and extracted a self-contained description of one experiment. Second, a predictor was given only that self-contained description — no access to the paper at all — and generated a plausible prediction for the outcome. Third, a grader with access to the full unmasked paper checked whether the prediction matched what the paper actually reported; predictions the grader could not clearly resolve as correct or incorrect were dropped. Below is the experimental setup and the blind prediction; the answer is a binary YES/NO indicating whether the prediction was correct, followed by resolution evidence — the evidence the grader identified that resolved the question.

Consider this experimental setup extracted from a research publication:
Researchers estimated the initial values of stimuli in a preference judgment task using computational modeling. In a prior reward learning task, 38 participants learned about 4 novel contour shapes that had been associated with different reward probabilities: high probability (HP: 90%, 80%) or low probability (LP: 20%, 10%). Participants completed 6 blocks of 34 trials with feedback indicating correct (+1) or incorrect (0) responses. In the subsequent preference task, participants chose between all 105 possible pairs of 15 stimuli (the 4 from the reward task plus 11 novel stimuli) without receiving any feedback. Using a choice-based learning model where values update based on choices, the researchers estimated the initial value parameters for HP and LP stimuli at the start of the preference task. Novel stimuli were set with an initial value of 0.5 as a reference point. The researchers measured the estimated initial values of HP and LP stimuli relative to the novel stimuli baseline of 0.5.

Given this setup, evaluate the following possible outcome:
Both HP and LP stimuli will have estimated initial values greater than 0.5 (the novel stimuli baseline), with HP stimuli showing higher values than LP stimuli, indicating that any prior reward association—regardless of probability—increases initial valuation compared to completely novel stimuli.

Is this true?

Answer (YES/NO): NO